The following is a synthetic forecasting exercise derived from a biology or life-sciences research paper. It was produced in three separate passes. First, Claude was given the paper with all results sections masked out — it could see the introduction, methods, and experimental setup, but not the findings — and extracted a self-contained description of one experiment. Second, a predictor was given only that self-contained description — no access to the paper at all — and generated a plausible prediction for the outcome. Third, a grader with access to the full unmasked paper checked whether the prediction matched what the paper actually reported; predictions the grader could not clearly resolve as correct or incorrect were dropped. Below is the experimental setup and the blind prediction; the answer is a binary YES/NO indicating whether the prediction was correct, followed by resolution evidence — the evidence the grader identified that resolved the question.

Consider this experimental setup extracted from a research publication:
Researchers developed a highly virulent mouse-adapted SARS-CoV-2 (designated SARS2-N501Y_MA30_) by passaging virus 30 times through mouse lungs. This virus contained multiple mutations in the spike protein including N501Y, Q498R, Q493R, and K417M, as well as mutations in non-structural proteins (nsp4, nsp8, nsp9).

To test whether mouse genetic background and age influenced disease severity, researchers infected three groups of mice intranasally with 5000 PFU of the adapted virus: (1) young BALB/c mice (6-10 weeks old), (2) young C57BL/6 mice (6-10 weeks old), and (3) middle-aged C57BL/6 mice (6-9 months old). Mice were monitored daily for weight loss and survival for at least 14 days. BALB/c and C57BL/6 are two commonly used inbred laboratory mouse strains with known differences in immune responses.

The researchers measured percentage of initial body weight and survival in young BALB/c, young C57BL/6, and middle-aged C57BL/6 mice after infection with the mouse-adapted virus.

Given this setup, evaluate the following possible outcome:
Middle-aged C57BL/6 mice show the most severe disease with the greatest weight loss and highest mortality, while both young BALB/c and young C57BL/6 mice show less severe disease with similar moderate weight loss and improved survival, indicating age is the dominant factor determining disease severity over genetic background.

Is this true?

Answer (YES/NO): NO